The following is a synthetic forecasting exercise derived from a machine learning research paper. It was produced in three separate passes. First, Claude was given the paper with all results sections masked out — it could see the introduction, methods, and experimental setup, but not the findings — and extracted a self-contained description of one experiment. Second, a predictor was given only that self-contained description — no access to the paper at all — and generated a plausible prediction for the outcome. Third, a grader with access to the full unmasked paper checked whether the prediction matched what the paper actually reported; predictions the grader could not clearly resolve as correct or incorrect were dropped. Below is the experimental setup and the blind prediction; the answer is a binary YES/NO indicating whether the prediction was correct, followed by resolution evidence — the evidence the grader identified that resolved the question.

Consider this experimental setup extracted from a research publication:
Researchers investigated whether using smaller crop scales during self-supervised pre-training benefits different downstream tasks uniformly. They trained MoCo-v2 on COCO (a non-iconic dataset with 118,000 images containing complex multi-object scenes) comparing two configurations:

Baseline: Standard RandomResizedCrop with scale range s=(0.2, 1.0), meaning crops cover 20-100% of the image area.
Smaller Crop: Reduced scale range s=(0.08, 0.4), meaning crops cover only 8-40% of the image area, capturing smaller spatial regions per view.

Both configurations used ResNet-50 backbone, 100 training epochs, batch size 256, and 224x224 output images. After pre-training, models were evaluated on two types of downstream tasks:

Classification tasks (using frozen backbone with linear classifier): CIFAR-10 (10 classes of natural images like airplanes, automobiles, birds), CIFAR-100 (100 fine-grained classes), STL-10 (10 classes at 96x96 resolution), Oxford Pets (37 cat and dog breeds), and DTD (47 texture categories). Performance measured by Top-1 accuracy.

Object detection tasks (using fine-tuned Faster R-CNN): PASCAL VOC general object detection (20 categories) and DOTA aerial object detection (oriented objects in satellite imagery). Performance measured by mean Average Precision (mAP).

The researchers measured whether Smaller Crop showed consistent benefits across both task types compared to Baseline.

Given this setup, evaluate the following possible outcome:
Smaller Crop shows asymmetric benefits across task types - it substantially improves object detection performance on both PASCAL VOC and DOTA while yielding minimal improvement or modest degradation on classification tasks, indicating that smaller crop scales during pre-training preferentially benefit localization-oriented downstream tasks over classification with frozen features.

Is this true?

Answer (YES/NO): NO